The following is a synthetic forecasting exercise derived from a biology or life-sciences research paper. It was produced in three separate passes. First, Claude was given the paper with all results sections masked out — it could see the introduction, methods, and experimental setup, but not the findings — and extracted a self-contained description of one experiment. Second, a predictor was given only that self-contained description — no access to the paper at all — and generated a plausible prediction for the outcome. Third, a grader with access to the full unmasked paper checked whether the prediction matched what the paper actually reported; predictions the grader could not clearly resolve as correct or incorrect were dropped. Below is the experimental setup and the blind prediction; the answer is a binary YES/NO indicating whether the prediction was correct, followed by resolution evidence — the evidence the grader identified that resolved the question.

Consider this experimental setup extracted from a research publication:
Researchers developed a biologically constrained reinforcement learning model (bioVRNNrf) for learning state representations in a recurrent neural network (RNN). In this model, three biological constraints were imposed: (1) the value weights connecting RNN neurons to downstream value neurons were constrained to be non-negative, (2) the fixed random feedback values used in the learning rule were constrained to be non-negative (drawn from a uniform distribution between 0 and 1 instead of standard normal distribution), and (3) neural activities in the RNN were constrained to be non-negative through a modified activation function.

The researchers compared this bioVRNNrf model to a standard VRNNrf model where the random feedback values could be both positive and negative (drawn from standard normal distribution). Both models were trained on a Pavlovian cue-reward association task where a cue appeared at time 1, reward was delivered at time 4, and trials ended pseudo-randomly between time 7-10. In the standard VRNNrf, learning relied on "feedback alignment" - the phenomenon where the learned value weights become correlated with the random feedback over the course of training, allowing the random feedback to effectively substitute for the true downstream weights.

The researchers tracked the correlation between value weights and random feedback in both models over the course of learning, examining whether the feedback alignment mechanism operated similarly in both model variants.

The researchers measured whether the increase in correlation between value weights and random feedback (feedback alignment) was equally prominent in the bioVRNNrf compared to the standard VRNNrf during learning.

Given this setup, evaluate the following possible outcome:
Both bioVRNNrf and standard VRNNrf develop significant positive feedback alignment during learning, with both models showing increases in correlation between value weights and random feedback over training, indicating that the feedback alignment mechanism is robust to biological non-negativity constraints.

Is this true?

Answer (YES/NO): NO